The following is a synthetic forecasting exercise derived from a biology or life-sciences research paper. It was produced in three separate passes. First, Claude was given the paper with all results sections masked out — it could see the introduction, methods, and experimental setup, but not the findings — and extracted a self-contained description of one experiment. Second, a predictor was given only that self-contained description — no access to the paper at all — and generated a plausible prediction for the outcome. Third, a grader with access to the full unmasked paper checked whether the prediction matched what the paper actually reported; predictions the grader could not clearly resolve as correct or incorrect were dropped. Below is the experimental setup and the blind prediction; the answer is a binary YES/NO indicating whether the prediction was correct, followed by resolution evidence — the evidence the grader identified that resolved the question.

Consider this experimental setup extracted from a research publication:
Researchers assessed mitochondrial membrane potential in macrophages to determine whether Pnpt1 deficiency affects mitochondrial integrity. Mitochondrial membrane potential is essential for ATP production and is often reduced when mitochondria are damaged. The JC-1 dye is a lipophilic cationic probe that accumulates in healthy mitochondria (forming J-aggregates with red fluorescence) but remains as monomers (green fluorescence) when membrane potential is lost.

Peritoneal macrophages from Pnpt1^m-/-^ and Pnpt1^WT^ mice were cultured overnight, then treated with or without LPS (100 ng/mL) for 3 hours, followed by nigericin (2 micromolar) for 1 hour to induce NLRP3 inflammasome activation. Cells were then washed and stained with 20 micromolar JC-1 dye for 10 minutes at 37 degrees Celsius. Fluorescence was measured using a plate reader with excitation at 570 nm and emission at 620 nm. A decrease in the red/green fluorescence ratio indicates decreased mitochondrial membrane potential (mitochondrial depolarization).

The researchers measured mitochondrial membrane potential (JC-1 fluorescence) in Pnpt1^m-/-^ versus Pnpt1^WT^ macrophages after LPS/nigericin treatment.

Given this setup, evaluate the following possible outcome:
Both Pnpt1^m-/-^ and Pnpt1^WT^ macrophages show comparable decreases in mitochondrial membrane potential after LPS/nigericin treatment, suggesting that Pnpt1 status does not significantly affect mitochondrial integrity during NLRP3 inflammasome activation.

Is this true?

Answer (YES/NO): NO